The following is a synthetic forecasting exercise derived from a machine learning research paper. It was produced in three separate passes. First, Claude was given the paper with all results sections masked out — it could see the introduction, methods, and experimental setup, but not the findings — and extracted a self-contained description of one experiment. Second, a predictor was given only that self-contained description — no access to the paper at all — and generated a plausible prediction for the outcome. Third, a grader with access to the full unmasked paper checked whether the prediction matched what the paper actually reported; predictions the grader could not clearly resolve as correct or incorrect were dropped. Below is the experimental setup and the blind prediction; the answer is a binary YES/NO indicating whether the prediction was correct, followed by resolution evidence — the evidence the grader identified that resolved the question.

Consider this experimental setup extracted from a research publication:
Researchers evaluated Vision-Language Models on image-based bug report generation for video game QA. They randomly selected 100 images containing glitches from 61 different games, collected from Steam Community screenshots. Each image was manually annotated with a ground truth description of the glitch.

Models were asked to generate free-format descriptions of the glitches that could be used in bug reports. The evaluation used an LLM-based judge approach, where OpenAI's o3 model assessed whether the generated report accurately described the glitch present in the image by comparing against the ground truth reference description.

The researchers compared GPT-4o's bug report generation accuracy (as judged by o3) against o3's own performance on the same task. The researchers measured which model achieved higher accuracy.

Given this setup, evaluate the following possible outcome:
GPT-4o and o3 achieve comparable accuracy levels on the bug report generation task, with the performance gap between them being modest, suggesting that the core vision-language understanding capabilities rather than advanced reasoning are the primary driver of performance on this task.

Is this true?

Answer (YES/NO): YES